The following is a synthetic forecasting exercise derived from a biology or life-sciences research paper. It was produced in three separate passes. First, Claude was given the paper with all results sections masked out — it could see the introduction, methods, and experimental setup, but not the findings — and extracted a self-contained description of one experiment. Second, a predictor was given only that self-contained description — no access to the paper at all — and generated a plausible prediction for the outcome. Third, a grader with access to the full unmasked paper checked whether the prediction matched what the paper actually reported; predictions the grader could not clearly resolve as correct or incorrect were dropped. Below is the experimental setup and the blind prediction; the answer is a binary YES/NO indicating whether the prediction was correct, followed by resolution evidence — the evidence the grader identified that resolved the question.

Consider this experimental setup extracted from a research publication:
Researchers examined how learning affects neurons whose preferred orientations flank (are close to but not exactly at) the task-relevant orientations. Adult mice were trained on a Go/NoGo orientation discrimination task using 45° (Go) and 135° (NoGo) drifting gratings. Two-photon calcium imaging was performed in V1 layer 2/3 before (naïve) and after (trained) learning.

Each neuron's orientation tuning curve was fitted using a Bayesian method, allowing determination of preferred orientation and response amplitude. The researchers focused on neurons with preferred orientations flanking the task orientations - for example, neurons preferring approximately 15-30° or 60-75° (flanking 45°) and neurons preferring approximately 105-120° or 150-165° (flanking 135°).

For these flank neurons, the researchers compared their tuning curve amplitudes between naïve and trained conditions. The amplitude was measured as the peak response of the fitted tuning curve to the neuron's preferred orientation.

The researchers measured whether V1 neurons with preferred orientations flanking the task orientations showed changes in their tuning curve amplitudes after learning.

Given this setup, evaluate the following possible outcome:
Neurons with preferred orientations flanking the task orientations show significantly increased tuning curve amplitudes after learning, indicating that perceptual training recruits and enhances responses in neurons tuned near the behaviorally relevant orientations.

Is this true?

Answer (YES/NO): NO